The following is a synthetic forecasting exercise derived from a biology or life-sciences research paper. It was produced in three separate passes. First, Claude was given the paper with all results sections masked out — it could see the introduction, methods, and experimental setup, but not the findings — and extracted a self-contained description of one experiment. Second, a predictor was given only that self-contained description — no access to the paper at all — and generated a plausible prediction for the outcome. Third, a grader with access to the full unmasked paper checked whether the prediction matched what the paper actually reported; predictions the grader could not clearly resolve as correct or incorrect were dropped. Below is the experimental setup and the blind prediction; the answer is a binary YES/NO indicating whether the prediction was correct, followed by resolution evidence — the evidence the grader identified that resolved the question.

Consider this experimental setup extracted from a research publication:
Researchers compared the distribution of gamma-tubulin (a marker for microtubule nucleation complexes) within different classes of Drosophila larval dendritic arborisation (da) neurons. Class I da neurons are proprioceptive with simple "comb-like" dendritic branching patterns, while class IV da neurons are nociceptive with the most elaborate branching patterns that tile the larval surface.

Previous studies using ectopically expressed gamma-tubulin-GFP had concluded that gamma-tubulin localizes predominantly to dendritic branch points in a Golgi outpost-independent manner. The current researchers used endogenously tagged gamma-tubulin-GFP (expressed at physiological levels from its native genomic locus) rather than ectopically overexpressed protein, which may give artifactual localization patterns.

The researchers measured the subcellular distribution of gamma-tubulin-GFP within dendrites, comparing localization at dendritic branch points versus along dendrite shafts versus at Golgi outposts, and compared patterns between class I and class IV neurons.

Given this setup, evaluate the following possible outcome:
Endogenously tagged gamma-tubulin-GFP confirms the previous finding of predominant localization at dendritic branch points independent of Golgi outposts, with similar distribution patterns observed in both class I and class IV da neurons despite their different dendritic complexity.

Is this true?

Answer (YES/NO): NO